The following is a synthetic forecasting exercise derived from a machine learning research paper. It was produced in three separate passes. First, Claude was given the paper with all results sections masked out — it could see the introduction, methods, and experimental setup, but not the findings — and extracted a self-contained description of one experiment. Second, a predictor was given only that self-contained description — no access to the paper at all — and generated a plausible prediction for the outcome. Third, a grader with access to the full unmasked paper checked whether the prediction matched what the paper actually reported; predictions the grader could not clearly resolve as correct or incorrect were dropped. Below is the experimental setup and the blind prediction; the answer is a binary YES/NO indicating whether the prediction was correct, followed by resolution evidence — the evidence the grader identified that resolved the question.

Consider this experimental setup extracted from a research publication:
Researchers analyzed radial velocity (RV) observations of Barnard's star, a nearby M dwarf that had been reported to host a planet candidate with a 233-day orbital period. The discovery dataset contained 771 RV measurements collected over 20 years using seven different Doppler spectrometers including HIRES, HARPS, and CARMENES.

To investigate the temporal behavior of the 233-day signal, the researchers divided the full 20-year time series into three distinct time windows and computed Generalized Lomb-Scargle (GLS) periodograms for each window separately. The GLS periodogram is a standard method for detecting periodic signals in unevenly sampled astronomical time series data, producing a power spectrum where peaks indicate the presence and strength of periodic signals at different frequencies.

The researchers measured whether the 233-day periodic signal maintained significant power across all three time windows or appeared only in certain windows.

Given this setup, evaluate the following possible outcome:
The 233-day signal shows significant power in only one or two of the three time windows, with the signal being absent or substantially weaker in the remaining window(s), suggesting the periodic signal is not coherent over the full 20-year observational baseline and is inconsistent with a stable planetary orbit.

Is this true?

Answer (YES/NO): YES